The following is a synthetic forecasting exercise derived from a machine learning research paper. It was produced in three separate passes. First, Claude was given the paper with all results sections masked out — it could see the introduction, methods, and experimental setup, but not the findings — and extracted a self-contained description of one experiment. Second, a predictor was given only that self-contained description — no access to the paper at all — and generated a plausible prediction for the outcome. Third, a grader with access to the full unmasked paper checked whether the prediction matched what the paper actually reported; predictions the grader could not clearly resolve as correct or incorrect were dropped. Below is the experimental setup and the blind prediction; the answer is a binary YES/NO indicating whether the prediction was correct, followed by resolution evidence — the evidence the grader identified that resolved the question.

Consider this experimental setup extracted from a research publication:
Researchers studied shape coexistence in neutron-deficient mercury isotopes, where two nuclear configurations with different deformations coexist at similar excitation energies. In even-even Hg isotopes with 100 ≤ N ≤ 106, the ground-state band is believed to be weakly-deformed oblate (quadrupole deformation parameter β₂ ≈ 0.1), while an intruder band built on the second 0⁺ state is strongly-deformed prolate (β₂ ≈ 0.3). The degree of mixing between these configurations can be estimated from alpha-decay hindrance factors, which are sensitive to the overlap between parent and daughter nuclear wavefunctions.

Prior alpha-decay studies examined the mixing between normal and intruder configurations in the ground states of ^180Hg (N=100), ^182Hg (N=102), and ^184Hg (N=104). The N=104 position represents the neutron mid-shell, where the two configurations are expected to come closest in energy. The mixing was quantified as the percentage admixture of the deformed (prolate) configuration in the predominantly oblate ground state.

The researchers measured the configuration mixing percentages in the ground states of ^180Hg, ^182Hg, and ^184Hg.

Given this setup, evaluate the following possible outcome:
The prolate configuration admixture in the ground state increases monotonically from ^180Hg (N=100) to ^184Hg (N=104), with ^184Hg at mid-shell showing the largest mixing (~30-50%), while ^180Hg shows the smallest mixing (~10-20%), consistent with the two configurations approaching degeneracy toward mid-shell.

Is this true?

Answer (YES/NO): NO